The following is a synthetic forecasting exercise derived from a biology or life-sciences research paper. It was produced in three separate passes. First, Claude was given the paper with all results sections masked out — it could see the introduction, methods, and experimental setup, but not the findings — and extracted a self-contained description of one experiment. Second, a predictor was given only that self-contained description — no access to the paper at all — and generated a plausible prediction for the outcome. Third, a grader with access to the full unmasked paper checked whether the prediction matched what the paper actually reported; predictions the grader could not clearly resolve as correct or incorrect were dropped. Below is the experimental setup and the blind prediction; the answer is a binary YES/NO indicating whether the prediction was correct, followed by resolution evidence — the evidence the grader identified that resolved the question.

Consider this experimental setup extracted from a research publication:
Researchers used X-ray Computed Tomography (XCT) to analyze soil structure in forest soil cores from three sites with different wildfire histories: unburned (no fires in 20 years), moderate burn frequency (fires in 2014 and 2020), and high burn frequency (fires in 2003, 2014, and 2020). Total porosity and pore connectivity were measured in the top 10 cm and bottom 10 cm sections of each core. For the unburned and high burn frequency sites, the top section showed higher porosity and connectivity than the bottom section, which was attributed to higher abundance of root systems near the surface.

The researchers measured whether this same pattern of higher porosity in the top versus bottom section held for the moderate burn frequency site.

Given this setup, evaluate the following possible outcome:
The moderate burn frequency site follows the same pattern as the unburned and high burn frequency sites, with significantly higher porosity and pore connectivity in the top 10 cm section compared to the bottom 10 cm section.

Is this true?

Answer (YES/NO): NO